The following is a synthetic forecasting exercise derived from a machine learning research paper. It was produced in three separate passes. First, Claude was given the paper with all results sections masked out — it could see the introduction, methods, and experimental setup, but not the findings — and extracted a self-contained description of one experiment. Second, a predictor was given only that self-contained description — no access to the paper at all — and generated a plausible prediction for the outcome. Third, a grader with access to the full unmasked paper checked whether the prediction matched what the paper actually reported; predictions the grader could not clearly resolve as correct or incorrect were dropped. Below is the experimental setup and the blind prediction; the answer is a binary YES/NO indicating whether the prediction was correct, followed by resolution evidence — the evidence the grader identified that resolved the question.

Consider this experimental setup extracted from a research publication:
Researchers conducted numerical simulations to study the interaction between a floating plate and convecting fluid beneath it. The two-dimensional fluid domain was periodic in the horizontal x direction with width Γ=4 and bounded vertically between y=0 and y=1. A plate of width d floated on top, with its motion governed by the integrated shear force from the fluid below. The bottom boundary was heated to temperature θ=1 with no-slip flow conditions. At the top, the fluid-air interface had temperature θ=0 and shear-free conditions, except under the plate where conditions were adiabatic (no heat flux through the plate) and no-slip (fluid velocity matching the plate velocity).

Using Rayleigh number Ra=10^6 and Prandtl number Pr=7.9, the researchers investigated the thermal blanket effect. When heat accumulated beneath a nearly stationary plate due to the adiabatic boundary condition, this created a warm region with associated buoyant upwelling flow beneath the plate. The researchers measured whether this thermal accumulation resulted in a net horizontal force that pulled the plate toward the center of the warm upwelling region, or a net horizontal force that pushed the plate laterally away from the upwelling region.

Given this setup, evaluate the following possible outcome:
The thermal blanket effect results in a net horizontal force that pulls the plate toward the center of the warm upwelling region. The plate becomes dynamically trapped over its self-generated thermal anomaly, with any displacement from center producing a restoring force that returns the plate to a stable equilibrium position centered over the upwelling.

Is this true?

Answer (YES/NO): NO